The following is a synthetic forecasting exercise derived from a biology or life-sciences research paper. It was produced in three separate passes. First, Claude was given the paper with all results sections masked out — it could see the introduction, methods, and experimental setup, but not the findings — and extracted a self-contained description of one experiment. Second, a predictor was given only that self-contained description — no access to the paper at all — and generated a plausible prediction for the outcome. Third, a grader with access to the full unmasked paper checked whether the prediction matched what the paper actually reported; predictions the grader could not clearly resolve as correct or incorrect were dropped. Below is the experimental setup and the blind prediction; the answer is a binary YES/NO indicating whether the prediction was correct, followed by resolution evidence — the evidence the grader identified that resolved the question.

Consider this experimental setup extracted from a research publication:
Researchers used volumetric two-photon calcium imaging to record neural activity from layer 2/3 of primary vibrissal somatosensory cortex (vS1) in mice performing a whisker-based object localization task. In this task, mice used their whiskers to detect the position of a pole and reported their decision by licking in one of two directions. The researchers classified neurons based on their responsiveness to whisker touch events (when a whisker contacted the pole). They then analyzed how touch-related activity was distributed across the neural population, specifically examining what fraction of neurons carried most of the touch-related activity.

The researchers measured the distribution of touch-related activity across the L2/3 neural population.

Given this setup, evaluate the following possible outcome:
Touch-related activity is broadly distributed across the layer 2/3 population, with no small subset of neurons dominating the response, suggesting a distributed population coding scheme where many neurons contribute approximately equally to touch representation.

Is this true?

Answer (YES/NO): NO